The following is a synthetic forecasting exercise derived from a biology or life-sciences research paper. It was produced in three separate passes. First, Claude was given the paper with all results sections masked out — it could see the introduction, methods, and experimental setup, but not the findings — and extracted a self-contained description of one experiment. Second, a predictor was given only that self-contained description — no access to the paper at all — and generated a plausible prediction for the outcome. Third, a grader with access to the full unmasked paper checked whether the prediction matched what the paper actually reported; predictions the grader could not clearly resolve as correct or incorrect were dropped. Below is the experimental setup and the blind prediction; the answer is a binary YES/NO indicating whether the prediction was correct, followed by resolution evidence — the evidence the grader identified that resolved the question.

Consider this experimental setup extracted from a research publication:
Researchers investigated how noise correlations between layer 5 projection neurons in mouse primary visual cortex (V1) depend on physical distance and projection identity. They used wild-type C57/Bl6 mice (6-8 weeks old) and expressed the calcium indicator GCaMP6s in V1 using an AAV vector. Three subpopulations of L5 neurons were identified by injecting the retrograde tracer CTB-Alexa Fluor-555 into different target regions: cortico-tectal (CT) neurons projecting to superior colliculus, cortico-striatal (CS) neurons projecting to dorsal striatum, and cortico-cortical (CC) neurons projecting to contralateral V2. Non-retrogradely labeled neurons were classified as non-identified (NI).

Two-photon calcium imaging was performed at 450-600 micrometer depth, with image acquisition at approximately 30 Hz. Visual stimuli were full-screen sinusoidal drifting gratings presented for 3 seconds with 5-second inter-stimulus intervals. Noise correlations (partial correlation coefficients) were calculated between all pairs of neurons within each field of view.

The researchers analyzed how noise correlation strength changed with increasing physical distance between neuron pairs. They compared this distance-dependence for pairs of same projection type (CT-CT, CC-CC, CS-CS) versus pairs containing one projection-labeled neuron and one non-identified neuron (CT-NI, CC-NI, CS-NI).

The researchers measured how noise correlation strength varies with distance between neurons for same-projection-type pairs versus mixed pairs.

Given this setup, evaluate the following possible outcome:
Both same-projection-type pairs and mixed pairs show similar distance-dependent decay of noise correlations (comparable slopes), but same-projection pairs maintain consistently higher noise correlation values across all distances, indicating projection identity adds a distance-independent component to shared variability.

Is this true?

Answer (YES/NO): NO